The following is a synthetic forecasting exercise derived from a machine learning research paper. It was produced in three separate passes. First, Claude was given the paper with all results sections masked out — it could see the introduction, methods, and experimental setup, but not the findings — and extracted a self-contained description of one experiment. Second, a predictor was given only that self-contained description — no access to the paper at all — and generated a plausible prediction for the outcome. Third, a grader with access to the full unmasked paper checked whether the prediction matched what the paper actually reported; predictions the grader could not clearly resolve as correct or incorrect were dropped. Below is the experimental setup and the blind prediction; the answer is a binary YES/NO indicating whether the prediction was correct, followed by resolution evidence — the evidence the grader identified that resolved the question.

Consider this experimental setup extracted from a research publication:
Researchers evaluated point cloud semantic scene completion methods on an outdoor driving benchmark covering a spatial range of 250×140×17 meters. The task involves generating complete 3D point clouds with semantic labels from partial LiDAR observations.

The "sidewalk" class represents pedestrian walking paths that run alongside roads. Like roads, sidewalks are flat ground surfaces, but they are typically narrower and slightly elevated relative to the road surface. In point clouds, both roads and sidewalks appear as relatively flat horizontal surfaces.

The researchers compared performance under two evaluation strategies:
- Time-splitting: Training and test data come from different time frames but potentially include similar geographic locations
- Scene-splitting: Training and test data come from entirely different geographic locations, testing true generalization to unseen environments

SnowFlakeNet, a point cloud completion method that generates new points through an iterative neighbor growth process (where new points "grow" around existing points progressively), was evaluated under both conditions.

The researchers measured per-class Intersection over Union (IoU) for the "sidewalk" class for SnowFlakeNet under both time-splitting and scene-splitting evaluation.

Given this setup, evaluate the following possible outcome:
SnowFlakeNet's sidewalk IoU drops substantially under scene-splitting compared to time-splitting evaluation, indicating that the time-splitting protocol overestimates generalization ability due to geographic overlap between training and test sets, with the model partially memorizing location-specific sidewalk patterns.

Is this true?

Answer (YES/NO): YES